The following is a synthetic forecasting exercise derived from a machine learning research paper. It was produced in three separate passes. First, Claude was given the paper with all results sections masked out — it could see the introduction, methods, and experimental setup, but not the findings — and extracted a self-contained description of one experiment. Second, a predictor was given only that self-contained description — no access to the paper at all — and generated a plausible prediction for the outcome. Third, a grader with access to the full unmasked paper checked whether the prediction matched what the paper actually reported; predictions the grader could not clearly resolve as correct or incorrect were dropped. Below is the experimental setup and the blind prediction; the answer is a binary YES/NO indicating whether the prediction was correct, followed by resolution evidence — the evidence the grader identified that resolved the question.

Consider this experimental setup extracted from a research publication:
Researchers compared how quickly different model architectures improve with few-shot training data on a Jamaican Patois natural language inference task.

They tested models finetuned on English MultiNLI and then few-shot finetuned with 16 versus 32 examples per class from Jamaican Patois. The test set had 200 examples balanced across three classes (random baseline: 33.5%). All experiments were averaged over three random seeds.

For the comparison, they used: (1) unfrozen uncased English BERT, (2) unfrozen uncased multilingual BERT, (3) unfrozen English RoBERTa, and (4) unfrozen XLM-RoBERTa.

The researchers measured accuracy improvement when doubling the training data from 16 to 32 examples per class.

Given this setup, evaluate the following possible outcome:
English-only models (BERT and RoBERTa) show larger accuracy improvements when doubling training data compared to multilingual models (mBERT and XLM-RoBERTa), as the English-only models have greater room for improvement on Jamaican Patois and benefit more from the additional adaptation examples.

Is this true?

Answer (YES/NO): NO